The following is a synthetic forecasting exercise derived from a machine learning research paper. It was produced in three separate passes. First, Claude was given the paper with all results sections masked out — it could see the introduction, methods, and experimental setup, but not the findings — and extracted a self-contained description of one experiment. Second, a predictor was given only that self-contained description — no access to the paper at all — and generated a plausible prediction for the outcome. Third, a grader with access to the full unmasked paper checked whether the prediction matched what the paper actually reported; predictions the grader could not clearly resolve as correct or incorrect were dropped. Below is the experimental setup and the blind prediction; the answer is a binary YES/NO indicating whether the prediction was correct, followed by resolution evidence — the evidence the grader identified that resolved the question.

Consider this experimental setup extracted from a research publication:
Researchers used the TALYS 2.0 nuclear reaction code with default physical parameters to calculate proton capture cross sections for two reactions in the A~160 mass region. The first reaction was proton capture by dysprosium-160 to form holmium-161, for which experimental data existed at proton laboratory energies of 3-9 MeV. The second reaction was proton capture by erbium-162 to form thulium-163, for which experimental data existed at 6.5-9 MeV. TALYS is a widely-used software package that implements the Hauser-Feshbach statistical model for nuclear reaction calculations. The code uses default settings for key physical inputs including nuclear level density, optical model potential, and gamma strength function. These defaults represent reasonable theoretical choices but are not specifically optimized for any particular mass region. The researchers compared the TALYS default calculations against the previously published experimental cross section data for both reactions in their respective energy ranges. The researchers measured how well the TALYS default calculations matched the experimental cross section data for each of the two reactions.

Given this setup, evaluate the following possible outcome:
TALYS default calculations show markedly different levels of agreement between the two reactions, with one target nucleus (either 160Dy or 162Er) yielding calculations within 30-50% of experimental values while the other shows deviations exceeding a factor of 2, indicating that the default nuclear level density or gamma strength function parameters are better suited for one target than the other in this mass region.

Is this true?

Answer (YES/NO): NO